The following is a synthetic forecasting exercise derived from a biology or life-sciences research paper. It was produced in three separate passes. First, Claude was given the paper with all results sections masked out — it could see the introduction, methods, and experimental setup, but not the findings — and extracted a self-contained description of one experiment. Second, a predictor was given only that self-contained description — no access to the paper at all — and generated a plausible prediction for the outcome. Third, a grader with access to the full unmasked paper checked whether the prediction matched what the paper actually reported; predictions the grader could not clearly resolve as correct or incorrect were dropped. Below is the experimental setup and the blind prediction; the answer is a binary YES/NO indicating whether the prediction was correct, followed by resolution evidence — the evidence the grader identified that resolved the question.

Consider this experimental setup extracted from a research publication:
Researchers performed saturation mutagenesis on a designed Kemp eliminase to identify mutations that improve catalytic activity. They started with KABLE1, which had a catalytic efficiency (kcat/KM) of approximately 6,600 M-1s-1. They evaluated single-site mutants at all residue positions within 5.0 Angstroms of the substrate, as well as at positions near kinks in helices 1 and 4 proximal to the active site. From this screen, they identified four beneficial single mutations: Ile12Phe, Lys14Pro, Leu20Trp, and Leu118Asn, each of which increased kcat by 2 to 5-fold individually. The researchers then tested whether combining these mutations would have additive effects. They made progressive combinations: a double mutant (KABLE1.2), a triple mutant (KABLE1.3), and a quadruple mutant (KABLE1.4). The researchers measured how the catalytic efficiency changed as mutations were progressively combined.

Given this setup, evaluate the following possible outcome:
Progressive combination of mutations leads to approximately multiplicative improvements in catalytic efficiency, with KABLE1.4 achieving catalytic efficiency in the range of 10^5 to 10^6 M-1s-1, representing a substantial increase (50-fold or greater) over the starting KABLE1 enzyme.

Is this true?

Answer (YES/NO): YES